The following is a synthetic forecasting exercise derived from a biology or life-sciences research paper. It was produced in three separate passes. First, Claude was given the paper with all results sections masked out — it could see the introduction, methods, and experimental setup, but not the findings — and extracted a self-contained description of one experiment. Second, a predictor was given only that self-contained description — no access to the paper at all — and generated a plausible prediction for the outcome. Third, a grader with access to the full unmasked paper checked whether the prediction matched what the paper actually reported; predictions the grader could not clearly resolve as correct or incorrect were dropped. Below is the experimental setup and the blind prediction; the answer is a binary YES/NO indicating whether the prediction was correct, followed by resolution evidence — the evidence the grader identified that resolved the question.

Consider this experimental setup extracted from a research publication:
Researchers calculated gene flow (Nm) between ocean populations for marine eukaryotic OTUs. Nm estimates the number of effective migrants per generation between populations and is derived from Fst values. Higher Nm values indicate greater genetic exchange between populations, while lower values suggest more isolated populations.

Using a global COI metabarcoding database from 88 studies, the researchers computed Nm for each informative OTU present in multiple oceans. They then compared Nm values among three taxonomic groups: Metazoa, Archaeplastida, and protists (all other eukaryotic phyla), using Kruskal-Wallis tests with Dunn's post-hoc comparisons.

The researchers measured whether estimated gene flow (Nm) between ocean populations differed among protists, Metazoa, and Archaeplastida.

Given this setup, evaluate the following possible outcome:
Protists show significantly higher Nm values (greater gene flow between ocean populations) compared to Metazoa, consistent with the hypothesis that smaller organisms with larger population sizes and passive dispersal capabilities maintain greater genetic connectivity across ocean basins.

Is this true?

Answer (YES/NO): NO